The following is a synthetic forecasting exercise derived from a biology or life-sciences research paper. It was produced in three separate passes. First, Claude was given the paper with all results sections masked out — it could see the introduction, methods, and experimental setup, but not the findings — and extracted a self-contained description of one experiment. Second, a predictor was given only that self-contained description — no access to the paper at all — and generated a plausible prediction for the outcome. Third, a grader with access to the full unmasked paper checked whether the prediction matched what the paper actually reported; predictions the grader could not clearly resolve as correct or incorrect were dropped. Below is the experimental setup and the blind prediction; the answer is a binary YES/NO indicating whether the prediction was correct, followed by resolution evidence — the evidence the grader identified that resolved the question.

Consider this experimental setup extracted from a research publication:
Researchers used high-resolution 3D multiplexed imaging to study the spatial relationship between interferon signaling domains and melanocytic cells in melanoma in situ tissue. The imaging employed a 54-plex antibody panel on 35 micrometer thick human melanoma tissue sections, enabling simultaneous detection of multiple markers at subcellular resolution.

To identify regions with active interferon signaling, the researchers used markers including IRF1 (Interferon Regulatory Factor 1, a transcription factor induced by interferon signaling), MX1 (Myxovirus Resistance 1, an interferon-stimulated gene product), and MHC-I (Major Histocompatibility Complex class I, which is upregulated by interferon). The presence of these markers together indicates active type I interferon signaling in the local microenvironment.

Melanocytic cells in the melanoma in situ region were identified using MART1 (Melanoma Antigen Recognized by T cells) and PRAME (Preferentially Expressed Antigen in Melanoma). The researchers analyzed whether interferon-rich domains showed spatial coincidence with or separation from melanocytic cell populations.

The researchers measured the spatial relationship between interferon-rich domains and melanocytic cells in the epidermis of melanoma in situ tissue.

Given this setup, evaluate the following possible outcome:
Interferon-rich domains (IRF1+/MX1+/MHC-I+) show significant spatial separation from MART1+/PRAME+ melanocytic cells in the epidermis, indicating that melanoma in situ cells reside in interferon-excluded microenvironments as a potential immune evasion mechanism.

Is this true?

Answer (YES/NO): NO